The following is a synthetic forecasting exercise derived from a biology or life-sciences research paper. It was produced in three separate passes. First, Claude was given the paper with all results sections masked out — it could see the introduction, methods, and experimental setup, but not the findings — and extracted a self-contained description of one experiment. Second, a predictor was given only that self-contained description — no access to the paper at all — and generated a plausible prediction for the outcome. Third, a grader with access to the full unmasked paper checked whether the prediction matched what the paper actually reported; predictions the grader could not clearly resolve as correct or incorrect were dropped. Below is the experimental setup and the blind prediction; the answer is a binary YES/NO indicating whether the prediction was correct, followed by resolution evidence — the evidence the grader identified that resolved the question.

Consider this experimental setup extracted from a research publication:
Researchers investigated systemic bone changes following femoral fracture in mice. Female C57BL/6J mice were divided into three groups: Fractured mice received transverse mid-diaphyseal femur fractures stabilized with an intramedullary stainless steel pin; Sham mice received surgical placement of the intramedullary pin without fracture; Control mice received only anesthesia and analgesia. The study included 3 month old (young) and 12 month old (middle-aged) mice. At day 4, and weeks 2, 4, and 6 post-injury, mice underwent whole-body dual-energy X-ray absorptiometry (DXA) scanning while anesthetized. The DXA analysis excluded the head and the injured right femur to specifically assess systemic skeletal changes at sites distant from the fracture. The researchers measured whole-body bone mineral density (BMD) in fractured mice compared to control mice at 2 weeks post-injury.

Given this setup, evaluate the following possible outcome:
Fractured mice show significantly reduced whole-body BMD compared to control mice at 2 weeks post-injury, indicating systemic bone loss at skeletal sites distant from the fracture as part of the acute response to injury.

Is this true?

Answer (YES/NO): YES